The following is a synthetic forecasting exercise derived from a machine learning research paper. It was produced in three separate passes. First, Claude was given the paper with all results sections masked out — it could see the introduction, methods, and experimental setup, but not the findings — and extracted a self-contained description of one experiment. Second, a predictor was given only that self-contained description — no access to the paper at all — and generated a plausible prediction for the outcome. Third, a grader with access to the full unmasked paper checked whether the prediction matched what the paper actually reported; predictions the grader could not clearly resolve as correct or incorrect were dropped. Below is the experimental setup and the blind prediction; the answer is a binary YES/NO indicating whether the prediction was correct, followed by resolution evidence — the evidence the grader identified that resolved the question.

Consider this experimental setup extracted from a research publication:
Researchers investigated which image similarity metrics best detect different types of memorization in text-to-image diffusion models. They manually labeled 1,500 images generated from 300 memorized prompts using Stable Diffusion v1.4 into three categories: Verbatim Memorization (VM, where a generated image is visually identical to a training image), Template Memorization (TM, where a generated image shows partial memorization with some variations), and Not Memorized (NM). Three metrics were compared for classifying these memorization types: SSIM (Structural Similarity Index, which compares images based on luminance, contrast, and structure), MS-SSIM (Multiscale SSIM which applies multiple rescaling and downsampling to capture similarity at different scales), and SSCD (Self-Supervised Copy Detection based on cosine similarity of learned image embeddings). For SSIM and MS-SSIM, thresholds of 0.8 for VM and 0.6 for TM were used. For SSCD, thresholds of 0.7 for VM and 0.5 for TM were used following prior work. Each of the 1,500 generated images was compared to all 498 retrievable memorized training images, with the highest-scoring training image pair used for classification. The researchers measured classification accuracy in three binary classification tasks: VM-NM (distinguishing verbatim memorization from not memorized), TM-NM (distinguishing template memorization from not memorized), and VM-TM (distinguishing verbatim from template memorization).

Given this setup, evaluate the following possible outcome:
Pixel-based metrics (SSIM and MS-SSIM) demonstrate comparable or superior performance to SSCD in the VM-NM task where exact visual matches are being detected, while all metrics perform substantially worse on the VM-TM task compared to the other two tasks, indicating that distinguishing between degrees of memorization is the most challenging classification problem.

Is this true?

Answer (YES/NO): NO